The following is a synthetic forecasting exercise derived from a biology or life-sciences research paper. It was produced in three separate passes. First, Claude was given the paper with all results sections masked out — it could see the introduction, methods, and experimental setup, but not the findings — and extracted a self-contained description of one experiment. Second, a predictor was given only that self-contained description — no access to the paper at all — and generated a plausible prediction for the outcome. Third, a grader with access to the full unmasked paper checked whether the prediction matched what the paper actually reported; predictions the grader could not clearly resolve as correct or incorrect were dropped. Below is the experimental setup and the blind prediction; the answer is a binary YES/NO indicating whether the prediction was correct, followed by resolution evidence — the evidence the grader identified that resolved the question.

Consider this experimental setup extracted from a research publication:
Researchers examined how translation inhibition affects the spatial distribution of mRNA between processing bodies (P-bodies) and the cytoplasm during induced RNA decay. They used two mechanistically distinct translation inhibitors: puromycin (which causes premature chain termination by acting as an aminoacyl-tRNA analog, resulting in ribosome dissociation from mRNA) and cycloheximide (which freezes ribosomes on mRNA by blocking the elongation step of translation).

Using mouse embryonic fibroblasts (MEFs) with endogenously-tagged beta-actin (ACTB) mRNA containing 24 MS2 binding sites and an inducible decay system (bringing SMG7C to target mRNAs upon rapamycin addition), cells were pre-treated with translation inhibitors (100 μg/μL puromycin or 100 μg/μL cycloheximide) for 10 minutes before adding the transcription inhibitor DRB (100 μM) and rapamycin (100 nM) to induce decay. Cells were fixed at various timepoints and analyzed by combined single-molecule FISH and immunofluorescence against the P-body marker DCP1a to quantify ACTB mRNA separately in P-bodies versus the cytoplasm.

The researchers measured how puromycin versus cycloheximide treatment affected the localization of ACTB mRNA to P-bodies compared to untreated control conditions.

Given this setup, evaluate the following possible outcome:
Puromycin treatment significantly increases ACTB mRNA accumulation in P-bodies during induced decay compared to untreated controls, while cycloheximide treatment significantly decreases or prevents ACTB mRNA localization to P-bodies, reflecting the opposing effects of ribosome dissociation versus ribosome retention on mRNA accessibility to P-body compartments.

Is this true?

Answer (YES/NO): NO